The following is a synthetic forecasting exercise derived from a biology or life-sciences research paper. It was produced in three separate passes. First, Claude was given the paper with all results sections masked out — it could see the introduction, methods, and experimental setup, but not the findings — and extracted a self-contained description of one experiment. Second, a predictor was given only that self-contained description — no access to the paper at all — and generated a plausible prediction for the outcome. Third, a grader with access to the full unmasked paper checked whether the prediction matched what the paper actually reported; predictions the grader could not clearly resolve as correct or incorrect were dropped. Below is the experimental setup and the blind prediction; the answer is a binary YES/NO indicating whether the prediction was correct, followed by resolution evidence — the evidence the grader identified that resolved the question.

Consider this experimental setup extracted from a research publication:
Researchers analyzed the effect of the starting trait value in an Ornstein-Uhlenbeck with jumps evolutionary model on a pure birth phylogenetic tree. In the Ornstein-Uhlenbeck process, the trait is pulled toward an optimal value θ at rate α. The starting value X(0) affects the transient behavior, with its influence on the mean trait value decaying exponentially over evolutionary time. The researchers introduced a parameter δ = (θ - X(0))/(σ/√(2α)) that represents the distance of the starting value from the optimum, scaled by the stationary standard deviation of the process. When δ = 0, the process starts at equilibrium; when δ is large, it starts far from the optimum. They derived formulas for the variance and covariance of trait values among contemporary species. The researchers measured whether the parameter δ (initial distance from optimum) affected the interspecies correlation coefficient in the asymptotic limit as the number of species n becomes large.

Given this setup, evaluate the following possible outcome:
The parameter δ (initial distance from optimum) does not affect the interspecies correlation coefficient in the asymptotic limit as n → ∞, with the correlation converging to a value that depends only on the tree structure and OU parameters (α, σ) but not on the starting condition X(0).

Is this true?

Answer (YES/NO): YES